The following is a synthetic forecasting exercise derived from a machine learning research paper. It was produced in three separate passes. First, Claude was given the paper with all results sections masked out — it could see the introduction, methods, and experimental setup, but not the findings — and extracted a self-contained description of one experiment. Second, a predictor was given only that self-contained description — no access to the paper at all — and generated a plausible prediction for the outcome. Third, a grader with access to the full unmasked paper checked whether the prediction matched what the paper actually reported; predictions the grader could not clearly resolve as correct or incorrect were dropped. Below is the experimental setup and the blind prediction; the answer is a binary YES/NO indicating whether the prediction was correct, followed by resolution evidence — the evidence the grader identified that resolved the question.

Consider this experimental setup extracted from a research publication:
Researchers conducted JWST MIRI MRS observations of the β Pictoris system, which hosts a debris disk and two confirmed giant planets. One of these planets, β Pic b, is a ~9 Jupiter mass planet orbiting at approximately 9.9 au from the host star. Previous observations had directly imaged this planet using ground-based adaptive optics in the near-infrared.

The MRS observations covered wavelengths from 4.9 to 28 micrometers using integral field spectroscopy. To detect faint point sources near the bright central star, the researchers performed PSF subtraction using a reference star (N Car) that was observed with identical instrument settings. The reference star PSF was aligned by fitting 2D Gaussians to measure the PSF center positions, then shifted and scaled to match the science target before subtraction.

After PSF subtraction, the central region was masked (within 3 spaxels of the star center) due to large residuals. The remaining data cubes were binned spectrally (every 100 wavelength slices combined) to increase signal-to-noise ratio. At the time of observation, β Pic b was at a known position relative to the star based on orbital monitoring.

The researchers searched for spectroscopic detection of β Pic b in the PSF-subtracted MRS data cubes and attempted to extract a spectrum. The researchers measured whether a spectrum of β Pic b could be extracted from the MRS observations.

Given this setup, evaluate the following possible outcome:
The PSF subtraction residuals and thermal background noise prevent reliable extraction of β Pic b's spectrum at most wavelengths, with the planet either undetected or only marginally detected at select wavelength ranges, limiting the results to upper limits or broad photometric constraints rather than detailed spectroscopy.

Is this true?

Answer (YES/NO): NO